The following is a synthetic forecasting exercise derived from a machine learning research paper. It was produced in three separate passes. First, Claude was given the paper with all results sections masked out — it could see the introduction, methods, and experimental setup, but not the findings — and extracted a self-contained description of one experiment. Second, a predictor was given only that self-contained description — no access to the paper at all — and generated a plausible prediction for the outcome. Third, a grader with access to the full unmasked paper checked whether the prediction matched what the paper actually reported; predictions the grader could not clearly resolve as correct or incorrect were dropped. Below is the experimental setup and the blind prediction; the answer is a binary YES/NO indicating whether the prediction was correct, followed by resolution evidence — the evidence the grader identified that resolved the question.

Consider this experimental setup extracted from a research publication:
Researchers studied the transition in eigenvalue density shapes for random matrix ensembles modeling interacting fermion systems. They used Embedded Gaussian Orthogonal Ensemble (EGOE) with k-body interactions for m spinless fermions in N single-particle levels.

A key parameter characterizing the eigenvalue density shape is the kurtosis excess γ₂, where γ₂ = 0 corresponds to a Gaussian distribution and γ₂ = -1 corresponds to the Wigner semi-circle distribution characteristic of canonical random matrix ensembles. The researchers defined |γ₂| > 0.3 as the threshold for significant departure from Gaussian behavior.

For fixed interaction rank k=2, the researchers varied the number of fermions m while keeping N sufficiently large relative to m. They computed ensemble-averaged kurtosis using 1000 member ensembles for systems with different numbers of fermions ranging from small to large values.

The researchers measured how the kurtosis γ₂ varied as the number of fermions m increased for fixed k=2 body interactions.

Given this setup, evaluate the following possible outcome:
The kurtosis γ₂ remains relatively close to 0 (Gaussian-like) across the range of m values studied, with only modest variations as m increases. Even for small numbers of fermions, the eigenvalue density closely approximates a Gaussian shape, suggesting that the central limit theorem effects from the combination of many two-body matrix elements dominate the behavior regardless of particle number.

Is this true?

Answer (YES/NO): NO